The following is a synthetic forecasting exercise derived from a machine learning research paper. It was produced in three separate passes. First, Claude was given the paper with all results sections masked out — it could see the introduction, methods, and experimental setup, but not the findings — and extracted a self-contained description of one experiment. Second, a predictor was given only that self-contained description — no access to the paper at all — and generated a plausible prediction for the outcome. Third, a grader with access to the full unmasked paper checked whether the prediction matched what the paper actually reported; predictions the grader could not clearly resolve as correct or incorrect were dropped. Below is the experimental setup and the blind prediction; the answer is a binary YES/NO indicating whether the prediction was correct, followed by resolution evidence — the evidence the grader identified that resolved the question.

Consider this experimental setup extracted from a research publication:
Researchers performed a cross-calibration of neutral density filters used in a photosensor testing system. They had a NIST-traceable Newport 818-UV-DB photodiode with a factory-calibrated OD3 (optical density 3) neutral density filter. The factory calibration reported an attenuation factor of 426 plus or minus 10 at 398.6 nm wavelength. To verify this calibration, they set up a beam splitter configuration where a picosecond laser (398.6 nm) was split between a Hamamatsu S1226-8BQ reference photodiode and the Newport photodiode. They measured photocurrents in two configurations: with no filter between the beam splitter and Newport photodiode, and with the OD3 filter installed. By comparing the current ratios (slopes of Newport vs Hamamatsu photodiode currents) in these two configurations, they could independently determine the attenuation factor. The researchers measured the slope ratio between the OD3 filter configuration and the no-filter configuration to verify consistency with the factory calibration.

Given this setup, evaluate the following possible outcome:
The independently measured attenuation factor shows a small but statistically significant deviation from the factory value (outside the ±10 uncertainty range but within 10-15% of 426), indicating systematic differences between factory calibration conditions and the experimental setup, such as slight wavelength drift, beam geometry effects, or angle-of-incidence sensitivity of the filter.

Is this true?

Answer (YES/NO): NO